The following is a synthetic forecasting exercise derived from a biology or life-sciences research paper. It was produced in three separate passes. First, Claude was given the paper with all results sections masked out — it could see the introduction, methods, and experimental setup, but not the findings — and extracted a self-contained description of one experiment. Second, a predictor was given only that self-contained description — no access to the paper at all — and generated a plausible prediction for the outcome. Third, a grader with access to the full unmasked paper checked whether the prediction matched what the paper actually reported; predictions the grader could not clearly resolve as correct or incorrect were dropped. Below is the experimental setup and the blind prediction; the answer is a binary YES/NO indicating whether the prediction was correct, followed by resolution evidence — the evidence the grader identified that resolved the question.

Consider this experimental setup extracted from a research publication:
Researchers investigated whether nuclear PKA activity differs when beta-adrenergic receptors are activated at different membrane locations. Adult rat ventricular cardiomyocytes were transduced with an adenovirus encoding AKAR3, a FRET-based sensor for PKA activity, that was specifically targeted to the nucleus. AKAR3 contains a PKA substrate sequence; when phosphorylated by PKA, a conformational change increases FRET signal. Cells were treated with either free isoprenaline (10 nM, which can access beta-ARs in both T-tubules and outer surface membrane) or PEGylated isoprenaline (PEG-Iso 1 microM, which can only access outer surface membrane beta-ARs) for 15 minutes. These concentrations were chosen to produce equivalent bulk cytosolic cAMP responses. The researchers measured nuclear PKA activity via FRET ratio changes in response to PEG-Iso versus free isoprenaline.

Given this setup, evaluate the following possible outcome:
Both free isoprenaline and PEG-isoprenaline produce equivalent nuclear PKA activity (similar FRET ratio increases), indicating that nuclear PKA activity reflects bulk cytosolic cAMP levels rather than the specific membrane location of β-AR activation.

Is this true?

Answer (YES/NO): NO